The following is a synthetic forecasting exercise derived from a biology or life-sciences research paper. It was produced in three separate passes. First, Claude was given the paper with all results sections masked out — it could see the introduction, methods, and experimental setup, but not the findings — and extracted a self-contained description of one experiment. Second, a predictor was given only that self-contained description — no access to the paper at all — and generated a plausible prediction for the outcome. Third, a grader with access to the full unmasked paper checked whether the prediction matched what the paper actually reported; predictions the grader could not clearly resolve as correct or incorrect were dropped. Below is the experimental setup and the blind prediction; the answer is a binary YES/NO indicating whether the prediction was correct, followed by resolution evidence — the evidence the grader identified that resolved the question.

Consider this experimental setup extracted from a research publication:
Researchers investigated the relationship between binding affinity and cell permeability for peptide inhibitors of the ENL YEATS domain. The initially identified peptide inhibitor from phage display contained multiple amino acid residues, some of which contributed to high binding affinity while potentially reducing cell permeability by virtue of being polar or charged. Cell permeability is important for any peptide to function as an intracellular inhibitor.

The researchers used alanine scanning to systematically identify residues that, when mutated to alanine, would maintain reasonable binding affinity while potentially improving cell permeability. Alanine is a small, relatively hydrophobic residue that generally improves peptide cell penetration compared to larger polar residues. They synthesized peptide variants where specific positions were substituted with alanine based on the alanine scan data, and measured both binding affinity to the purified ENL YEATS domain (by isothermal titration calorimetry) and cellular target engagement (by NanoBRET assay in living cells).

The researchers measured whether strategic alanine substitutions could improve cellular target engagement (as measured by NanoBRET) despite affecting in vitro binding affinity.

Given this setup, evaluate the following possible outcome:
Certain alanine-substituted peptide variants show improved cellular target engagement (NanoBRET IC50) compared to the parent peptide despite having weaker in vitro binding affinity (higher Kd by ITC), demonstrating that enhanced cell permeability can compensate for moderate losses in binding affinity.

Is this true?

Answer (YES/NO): NO